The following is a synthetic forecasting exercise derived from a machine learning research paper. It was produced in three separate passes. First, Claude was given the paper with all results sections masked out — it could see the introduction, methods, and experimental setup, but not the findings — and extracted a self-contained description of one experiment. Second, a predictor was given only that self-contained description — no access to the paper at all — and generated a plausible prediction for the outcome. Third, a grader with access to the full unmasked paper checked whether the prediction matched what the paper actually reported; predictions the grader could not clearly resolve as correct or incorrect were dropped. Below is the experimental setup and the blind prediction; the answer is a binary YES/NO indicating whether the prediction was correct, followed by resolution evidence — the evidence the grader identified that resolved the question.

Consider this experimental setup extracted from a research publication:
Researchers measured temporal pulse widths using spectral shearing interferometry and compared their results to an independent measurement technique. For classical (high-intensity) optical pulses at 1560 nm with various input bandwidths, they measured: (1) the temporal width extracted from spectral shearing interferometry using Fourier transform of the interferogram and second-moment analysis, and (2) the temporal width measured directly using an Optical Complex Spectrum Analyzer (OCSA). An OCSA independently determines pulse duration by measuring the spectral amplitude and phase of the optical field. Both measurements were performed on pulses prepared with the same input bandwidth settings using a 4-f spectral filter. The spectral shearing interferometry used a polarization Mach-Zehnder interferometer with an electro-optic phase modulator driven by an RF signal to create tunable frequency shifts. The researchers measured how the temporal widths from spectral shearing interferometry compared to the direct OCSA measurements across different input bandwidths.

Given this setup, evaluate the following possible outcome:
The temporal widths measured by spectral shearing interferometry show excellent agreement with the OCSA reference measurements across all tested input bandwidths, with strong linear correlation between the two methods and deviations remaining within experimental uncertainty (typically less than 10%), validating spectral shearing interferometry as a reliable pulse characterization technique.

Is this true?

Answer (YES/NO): NO